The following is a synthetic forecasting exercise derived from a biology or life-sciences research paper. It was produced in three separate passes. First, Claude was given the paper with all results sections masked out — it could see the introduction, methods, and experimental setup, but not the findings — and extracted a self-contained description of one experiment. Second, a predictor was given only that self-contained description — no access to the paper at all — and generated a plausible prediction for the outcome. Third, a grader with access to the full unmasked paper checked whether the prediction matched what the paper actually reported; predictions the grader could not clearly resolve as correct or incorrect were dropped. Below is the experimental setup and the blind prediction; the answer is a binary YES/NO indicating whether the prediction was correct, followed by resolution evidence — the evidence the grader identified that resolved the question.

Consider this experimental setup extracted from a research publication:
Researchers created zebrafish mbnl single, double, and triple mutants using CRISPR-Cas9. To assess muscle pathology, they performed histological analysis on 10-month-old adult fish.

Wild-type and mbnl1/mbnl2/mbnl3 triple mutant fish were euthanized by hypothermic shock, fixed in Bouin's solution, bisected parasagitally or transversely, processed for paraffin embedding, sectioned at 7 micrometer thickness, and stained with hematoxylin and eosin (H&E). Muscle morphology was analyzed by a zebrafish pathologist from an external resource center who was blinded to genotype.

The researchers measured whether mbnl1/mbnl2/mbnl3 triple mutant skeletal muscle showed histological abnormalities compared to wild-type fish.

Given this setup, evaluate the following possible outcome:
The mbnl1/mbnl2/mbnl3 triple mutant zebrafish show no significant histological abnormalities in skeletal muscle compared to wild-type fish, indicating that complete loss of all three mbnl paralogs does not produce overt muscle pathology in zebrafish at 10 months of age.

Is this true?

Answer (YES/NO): YES